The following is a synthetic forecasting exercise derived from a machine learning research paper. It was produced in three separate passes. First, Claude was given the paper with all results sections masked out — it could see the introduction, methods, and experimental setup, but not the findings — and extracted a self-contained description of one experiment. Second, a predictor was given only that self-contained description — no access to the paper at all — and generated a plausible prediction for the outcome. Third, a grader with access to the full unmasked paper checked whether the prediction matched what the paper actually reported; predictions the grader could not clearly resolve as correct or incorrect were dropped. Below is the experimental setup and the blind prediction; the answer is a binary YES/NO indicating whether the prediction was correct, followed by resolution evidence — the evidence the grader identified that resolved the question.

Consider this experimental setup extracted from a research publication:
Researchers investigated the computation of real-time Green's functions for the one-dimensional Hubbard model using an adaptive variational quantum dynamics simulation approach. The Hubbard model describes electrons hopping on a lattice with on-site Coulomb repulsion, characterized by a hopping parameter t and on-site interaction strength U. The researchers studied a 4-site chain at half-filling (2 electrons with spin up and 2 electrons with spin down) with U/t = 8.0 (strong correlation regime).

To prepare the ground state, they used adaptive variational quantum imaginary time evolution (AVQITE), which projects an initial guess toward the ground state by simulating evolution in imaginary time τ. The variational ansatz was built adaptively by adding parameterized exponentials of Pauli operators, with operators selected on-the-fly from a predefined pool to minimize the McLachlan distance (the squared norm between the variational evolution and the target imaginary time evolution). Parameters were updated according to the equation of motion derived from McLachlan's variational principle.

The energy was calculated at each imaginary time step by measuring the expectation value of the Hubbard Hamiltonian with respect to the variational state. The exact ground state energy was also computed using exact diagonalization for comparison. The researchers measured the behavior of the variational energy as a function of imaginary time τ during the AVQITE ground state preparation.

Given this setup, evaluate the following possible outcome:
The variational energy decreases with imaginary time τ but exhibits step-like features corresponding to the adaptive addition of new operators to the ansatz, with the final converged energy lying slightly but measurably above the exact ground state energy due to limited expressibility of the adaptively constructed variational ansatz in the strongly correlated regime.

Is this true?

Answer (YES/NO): NO